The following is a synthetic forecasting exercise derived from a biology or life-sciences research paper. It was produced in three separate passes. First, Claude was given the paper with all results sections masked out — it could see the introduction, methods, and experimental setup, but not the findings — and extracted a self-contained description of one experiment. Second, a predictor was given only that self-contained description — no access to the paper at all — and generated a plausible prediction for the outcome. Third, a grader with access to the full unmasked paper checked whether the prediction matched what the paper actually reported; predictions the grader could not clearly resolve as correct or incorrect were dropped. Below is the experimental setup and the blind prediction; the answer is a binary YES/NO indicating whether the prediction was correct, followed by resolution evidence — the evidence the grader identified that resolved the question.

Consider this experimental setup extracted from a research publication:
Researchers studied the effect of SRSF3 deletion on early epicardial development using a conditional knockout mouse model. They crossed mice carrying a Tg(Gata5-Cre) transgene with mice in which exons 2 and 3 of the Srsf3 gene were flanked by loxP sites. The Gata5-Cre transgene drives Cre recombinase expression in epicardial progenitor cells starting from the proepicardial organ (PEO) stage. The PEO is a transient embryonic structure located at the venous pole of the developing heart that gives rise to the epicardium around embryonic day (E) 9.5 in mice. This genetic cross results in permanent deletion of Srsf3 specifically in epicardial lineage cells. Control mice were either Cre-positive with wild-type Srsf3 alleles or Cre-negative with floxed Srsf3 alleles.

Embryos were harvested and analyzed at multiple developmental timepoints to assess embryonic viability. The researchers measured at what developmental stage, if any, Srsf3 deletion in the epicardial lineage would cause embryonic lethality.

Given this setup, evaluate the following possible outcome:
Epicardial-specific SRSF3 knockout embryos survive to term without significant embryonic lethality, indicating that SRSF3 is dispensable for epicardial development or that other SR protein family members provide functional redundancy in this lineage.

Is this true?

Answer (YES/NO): NO